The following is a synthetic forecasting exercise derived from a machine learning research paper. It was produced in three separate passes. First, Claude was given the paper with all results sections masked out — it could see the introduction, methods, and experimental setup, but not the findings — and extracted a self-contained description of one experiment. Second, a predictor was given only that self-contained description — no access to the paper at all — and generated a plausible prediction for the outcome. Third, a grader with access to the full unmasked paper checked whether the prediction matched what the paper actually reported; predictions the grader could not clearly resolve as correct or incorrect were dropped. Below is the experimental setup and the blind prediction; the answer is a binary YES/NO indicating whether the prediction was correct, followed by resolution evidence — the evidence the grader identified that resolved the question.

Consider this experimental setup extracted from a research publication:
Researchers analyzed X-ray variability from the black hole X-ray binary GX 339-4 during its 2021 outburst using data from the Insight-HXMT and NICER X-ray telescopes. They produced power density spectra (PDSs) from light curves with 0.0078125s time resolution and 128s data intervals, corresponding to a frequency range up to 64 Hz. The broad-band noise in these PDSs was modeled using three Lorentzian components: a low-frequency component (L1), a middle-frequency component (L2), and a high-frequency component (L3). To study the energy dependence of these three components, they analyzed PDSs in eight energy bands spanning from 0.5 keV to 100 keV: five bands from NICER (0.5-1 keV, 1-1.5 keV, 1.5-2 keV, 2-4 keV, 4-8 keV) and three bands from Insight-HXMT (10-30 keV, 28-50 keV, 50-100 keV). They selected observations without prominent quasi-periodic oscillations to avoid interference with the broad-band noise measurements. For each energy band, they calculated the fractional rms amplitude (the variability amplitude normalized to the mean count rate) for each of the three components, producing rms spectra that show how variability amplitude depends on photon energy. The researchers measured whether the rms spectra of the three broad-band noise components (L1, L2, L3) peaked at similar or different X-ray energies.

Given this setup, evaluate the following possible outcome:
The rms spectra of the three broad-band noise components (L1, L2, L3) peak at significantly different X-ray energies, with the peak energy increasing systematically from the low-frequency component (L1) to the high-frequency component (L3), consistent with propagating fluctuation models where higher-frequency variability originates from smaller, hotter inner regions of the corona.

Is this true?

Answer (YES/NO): YES